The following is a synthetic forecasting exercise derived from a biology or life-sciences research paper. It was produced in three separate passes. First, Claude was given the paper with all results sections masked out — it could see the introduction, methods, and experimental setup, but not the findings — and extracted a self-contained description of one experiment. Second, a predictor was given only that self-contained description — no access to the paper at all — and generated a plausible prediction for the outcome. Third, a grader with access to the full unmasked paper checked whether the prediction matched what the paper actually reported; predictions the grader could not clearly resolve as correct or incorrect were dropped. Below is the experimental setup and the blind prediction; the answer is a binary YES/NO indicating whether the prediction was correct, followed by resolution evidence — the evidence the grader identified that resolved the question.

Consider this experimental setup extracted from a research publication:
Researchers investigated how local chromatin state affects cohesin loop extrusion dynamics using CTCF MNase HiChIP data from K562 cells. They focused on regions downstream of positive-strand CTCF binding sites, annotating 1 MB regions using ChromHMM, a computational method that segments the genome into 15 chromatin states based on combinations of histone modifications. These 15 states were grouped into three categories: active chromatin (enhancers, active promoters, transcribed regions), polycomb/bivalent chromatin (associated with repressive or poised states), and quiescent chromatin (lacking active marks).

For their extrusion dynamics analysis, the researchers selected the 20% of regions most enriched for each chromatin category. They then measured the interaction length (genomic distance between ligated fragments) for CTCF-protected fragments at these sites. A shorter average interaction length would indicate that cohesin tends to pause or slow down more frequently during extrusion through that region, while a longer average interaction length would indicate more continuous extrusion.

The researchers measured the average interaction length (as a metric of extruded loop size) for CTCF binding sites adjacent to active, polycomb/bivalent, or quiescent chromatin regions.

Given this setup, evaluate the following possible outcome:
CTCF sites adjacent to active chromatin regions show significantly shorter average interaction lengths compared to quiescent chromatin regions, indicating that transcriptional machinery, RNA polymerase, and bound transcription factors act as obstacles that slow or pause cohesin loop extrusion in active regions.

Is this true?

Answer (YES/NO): YES